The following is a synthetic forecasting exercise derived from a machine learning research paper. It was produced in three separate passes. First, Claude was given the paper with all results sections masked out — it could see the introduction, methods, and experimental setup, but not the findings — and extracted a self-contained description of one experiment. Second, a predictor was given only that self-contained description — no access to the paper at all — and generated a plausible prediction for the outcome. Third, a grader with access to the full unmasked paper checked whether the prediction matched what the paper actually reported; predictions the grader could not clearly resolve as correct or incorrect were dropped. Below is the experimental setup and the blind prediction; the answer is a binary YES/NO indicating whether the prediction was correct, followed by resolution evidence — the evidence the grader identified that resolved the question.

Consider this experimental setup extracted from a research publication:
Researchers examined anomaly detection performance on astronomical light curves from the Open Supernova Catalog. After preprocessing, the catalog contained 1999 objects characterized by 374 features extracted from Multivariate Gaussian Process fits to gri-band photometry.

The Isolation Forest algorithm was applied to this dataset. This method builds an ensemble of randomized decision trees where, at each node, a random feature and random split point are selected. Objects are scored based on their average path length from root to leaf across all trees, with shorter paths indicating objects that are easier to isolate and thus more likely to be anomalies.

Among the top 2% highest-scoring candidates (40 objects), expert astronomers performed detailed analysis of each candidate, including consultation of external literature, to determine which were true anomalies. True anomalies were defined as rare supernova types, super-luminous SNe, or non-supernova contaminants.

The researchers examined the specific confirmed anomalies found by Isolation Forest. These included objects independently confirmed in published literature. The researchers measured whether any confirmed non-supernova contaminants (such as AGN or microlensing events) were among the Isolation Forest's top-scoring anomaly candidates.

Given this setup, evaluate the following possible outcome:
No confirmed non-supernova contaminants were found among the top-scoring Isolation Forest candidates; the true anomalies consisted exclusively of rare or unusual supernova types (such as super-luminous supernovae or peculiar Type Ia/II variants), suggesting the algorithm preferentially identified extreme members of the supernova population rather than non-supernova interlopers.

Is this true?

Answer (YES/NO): NO